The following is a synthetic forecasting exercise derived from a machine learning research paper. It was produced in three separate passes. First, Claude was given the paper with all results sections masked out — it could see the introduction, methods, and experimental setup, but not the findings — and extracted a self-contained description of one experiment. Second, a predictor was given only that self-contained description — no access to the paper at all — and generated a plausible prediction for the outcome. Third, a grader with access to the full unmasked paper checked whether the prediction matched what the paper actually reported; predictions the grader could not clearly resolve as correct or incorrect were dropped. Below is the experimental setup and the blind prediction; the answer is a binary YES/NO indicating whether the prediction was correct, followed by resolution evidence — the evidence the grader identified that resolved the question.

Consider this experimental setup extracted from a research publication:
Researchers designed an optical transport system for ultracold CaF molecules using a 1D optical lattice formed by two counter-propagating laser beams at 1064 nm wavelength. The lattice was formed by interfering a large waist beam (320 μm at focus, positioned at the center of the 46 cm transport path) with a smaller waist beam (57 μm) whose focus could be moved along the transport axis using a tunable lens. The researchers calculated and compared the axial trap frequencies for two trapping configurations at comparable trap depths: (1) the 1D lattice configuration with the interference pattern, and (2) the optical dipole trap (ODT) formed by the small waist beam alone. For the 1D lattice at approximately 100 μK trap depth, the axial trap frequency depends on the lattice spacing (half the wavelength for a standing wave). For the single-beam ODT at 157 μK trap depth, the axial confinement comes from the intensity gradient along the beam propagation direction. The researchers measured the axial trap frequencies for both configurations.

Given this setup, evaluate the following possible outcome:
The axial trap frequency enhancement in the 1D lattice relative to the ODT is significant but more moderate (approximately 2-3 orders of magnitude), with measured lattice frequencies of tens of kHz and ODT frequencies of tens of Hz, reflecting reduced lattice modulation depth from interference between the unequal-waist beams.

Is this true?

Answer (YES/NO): NO